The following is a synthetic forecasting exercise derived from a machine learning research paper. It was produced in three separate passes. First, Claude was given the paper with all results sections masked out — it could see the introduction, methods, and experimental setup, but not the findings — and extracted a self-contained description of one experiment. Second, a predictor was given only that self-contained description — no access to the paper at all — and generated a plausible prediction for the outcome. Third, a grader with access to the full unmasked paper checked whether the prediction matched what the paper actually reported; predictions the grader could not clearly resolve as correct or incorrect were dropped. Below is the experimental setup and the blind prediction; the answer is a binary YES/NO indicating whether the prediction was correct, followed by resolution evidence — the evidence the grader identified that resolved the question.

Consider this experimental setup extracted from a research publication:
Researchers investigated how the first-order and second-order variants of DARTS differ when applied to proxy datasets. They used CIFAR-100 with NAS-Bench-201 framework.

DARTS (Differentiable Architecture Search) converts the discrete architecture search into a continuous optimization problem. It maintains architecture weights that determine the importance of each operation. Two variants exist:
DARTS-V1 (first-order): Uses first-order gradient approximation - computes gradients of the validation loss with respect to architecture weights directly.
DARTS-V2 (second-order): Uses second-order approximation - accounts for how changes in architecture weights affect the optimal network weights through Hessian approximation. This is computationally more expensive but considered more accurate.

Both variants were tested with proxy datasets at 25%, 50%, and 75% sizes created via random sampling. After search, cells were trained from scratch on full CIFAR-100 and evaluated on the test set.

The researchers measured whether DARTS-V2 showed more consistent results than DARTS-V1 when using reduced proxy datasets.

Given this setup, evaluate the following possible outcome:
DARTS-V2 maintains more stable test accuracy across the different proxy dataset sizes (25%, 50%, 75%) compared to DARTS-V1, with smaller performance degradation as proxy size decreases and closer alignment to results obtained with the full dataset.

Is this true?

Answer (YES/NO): NO